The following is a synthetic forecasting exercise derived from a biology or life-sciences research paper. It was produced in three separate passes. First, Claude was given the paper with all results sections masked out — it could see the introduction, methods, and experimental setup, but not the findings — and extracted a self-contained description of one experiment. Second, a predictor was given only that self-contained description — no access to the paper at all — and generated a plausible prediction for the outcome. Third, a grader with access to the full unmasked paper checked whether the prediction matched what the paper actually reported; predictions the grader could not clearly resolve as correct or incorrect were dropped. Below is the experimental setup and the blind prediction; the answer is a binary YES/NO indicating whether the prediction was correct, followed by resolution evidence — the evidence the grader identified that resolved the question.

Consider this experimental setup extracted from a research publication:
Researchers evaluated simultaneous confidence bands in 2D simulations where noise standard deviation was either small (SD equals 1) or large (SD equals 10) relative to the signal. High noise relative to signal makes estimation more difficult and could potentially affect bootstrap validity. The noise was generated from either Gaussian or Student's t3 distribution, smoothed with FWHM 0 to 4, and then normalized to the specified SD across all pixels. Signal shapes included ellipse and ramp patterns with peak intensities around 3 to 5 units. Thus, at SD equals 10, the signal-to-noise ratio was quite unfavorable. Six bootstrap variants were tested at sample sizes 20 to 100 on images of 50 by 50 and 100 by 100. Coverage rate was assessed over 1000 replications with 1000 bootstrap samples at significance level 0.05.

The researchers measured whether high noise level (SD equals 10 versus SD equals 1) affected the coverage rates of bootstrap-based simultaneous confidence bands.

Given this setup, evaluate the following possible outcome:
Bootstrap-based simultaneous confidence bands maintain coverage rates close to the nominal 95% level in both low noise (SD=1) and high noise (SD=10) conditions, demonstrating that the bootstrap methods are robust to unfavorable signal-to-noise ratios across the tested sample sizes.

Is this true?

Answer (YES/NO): NO